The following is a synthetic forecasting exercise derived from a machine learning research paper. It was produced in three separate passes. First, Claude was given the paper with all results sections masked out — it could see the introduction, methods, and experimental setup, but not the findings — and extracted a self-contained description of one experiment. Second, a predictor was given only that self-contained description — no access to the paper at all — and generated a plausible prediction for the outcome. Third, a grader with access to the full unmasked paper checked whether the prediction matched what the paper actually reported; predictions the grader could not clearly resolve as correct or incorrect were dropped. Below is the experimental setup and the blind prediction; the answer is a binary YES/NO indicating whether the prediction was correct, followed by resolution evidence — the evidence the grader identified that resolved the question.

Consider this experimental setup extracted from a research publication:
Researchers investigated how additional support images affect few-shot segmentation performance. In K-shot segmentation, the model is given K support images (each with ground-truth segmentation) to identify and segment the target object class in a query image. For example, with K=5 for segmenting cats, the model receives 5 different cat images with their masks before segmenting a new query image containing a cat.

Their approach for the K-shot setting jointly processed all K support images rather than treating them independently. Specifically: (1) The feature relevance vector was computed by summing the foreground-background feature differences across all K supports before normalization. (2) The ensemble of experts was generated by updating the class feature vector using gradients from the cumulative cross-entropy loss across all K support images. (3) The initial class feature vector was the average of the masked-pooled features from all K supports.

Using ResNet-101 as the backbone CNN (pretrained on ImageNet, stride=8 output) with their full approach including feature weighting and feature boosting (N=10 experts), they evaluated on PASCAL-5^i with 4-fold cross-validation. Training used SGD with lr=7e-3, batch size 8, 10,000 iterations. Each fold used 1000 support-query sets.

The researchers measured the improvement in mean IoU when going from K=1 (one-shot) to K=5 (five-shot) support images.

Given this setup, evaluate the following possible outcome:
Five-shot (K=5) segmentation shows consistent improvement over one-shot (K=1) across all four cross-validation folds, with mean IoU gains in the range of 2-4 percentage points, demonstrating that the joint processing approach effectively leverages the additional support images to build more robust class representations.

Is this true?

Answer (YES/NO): NO